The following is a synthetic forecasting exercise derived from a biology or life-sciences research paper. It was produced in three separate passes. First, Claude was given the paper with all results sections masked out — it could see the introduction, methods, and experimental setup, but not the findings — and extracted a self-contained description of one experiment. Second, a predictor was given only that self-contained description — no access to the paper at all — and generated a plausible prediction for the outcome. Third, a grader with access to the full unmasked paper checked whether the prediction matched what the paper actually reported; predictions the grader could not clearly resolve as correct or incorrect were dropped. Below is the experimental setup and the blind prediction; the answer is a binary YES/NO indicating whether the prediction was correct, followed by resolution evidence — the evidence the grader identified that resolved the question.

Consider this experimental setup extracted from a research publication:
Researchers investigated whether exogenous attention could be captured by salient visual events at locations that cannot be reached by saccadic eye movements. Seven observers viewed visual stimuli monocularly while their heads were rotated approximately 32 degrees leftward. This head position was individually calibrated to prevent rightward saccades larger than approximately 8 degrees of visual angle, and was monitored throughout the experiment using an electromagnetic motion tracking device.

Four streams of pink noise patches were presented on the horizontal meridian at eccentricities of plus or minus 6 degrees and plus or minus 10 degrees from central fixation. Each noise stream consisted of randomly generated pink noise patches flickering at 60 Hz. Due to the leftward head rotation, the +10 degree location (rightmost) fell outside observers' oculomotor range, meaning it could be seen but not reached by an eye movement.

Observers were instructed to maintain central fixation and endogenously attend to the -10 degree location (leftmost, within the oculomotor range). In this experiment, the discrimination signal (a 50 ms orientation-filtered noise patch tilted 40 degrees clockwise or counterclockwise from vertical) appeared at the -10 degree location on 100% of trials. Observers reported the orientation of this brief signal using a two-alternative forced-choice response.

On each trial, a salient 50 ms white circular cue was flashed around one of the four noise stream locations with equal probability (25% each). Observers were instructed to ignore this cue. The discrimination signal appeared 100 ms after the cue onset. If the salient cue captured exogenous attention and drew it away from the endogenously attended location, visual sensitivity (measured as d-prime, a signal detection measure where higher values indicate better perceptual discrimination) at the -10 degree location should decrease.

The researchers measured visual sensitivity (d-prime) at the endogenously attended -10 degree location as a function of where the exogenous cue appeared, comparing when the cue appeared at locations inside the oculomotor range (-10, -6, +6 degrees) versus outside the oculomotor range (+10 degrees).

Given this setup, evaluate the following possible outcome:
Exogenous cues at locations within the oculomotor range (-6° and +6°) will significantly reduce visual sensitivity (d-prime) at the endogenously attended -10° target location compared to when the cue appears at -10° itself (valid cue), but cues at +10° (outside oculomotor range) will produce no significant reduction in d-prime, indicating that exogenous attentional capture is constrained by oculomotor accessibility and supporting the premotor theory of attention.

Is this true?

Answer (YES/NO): NO